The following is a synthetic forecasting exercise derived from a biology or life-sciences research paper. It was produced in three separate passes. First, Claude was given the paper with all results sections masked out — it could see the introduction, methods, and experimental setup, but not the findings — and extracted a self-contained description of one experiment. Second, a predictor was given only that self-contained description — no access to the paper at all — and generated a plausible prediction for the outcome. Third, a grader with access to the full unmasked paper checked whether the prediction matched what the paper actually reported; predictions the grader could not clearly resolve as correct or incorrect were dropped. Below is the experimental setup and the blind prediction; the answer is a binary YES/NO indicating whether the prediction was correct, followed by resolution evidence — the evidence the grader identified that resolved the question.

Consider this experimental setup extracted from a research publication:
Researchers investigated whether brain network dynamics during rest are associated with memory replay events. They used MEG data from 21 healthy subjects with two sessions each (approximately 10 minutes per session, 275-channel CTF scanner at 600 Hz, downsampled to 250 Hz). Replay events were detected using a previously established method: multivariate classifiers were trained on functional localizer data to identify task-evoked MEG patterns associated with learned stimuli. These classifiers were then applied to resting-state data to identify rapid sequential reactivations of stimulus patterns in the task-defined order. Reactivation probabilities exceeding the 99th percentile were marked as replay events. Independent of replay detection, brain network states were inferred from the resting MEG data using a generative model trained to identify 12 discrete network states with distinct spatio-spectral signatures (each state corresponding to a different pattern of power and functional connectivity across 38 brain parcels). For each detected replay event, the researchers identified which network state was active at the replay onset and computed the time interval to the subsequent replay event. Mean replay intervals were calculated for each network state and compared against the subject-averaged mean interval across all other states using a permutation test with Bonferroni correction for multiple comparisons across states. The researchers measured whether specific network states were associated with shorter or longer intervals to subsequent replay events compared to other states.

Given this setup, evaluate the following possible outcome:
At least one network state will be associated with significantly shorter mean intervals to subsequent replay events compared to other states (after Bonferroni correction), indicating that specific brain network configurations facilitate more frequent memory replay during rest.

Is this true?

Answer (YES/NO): NO